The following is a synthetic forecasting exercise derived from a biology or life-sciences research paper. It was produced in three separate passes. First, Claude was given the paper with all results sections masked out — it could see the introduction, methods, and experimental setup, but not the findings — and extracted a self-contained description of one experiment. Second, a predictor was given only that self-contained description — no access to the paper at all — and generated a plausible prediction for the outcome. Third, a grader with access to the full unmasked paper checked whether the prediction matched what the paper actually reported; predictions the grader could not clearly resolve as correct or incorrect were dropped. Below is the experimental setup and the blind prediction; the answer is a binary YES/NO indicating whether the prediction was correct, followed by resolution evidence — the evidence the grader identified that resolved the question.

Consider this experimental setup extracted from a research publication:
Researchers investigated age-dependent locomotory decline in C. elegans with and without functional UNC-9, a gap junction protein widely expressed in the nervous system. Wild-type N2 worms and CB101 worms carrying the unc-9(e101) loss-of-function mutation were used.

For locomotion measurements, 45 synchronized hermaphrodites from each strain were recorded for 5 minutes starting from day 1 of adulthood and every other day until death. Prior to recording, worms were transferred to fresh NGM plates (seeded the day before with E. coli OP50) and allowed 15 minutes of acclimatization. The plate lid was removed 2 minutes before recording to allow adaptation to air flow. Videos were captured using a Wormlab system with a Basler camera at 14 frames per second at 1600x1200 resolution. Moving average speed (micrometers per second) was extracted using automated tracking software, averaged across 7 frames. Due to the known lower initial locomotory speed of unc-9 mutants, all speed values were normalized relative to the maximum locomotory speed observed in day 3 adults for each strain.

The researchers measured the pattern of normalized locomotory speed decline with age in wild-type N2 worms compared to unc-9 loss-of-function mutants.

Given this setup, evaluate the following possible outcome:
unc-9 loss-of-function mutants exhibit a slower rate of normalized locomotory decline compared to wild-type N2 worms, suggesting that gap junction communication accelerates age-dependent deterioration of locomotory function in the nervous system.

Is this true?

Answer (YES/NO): YES